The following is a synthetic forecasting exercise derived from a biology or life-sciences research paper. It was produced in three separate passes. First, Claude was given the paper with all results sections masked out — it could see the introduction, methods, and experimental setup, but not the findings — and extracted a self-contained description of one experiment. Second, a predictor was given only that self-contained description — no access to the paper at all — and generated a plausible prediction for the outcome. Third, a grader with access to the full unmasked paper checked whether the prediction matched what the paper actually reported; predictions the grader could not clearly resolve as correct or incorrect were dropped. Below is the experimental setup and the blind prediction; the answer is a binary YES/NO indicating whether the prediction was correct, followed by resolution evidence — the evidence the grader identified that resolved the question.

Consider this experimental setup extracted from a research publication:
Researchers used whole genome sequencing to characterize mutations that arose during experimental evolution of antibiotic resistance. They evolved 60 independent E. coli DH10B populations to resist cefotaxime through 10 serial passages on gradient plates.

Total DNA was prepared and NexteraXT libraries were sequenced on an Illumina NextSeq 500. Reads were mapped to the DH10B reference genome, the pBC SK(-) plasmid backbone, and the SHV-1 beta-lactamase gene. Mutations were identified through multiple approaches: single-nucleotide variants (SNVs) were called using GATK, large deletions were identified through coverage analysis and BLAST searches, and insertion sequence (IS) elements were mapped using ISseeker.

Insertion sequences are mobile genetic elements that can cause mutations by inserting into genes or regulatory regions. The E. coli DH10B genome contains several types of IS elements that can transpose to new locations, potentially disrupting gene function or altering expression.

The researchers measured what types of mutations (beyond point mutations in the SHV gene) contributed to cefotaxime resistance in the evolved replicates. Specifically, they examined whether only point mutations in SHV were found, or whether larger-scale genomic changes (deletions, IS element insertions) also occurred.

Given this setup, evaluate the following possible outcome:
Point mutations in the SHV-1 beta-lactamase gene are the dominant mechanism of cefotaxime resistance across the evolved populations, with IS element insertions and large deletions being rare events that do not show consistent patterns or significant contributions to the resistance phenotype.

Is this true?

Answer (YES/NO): NO